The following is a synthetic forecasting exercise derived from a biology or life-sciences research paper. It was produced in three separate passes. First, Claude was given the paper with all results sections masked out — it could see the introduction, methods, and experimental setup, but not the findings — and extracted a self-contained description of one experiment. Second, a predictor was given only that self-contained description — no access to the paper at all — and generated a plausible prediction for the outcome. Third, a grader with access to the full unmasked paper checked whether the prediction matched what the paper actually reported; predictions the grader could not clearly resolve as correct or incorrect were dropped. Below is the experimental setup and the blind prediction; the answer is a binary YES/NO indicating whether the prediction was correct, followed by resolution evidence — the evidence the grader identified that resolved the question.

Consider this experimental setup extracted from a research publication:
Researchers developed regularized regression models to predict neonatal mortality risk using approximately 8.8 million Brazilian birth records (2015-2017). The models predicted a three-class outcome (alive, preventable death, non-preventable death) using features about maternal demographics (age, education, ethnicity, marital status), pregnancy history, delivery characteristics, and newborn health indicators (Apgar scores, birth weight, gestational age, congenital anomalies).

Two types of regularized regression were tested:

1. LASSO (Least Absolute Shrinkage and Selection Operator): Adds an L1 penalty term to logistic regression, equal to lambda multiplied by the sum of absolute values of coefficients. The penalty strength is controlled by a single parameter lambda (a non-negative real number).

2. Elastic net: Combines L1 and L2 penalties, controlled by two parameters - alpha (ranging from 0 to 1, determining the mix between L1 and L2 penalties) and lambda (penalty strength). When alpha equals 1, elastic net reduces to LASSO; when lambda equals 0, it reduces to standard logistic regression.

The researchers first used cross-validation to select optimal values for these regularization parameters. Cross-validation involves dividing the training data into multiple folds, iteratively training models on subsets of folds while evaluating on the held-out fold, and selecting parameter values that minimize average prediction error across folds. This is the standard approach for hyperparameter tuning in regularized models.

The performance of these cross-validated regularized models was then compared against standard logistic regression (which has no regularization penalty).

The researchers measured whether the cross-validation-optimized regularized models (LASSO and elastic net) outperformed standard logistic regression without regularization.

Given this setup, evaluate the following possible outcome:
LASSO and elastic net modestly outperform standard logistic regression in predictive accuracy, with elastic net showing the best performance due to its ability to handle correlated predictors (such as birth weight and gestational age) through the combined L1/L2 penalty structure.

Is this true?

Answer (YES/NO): NO